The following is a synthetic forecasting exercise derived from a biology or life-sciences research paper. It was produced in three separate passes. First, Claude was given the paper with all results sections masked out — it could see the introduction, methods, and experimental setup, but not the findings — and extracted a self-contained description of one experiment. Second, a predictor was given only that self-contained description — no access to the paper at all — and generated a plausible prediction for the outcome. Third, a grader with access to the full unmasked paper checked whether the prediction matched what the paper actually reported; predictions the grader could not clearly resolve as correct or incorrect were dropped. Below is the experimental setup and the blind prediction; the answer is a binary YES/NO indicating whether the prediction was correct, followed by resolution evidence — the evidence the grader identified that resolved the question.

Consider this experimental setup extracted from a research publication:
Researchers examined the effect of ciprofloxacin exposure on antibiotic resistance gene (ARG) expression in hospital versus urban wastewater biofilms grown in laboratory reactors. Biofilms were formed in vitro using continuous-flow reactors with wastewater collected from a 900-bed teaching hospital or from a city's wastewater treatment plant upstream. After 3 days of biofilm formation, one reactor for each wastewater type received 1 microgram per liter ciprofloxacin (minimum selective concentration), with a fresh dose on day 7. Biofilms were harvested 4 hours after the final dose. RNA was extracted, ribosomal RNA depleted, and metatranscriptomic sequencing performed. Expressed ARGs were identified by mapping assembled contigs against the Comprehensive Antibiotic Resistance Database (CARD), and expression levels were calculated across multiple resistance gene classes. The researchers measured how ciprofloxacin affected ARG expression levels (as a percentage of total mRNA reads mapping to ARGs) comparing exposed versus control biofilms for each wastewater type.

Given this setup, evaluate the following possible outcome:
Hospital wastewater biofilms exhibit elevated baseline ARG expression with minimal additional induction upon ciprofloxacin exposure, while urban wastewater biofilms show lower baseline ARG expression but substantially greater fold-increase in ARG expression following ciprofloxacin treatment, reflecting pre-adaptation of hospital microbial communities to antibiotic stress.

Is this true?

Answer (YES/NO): NO